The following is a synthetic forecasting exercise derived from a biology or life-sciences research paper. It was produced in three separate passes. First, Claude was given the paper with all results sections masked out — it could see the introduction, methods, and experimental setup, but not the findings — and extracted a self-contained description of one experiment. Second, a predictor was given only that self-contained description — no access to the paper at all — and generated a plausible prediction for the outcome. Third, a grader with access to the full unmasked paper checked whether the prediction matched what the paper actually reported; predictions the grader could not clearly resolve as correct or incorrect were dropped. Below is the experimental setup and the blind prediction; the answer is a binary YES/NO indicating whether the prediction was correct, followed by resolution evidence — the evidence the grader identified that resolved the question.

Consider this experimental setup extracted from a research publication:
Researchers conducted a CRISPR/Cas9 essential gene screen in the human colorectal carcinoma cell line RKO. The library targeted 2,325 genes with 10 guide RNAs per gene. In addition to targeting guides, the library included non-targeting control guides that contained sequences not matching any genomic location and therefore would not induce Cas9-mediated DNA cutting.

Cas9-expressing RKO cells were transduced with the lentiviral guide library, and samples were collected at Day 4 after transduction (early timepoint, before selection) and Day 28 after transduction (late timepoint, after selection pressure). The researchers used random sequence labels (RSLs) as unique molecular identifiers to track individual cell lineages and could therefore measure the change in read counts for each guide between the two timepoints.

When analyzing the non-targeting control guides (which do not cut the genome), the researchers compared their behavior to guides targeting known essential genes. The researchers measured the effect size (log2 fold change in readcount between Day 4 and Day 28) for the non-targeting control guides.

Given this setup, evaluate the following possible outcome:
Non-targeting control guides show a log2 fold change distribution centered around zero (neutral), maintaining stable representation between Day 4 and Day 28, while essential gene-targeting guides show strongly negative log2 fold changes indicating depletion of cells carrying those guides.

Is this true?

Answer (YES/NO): NO